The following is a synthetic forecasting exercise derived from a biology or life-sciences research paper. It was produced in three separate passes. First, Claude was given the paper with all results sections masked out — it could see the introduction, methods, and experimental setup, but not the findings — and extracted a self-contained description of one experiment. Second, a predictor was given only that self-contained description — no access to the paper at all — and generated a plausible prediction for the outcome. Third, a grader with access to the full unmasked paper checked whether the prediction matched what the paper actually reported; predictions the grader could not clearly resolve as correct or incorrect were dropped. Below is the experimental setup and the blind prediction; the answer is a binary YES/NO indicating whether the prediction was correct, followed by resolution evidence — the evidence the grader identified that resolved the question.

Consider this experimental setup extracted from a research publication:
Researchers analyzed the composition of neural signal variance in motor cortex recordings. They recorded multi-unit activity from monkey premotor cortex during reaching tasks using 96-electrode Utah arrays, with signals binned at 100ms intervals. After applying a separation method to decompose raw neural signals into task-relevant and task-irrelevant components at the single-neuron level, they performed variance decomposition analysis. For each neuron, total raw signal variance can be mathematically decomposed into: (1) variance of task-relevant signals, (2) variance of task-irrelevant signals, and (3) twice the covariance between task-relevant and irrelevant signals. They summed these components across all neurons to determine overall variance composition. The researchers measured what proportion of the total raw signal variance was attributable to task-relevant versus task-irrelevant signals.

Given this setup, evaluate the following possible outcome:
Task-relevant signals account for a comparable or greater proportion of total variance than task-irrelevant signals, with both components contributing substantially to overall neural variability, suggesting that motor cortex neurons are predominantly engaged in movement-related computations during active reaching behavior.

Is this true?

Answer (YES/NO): NO